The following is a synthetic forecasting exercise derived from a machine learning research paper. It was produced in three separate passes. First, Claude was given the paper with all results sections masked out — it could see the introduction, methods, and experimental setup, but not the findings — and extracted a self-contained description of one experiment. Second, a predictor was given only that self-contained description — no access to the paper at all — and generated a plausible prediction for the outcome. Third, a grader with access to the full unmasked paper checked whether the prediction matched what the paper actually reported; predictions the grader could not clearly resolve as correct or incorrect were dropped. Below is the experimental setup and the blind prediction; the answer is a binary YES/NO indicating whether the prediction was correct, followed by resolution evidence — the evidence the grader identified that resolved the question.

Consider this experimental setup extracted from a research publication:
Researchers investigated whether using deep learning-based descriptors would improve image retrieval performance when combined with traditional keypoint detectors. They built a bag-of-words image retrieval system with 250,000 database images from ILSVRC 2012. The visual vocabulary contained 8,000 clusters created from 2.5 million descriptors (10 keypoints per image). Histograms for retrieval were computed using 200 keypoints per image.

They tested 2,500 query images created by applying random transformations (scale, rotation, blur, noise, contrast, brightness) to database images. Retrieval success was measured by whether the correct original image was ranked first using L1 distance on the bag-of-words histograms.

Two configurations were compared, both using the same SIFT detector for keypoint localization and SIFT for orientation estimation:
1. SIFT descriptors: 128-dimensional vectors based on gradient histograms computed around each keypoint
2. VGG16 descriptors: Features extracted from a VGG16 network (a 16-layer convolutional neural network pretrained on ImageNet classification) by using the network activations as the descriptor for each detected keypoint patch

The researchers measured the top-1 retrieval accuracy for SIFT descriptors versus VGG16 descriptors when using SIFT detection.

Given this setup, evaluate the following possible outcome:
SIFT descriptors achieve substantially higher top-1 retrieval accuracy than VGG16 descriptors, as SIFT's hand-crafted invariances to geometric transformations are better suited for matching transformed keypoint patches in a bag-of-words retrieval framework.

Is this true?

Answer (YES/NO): YES